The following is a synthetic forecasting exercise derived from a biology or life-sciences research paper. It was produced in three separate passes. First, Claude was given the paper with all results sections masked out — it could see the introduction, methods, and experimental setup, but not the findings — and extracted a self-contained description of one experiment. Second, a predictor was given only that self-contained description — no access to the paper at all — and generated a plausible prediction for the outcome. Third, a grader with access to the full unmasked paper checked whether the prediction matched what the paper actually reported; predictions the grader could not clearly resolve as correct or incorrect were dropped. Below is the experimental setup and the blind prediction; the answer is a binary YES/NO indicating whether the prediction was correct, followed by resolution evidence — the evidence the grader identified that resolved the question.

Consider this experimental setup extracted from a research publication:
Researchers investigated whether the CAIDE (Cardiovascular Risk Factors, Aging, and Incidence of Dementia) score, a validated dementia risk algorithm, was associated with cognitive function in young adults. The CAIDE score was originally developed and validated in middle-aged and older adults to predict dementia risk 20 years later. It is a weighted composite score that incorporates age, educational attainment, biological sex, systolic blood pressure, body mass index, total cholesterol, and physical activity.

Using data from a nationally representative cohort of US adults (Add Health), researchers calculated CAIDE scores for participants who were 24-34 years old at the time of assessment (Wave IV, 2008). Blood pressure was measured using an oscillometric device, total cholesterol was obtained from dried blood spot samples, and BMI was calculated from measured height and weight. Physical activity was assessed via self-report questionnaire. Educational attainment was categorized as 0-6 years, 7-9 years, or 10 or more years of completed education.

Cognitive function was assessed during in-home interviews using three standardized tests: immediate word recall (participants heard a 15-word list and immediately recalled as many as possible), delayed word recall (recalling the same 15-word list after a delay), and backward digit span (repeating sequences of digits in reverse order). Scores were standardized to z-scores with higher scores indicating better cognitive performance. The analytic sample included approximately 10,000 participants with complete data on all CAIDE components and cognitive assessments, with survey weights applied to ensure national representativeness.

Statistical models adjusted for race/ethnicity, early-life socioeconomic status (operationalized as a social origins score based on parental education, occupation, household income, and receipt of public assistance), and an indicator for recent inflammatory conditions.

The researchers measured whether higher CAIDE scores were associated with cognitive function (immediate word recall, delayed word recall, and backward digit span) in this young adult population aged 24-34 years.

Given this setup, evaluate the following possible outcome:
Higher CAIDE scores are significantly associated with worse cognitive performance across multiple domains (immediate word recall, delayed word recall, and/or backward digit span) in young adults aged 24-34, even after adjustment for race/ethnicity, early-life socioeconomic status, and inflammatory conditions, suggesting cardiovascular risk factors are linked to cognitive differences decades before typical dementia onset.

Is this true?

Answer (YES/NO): YES